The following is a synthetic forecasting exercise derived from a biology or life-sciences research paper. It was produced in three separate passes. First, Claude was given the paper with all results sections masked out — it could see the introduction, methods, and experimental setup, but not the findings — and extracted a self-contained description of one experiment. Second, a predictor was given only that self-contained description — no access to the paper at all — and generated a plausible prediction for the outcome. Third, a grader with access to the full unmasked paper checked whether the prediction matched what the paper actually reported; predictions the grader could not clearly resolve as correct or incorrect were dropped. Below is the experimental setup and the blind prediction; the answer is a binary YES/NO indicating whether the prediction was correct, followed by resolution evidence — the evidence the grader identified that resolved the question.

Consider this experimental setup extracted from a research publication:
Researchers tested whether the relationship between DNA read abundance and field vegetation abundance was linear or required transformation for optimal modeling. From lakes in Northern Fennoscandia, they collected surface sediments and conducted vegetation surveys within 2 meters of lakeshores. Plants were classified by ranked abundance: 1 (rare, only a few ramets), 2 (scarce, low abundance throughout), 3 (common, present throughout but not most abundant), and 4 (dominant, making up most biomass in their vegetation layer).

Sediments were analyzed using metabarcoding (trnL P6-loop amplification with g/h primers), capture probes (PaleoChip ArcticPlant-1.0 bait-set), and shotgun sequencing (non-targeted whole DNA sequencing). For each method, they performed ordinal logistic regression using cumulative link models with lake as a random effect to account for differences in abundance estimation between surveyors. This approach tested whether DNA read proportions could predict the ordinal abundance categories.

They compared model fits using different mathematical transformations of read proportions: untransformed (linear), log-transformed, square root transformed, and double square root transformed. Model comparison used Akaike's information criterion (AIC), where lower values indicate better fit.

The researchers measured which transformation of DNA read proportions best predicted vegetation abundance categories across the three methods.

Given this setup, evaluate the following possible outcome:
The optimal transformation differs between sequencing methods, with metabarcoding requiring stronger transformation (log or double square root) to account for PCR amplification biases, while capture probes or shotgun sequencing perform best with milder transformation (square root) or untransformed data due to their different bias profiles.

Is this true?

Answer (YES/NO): NO